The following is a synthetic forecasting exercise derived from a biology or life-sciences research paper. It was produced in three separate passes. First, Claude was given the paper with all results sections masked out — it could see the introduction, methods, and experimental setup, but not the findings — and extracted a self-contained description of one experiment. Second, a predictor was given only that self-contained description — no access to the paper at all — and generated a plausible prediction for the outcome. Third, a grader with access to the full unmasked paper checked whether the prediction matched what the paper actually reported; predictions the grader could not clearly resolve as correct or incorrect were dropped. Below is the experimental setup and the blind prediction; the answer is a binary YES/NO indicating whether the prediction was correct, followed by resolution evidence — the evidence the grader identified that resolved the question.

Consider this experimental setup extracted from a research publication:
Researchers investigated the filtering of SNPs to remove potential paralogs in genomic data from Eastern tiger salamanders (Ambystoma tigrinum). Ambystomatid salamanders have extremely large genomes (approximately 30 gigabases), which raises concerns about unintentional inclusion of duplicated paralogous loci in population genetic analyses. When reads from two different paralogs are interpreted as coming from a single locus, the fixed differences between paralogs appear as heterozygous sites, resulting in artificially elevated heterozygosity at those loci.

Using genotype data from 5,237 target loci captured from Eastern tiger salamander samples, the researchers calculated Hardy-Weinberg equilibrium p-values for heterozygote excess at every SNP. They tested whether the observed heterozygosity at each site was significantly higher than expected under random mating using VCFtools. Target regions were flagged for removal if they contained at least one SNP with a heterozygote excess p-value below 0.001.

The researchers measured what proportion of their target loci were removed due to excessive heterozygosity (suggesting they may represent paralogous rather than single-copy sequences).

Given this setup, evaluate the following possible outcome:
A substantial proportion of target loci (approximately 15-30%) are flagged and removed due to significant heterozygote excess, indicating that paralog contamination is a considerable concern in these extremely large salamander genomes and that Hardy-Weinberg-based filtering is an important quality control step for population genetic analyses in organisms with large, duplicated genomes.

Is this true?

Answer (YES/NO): NO